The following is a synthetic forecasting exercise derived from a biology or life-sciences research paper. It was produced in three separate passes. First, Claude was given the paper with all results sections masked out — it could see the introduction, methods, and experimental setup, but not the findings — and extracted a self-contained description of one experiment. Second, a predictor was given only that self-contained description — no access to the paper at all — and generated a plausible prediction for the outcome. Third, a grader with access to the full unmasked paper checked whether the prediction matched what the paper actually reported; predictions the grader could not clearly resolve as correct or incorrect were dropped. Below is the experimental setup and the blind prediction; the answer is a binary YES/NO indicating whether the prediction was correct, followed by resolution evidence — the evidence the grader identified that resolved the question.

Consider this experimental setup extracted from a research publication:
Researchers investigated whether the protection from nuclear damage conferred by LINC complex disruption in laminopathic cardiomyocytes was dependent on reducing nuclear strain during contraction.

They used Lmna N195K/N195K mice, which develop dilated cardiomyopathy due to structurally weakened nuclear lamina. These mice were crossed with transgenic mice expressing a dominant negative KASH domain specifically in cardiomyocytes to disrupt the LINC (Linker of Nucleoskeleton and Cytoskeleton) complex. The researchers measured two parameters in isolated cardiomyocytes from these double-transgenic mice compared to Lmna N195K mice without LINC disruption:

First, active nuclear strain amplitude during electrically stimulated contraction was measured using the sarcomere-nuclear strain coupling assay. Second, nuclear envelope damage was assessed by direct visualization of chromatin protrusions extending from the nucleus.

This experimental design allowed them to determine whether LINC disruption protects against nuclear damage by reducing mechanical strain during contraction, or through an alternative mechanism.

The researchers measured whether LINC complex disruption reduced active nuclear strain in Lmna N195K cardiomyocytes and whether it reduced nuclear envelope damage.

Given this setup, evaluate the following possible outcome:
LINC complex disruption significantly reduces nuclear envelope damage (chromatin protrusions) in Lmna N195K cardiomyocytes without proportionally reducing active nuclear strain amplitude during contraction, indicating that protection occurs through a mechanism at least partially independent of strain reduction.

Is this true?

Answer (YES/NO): YES